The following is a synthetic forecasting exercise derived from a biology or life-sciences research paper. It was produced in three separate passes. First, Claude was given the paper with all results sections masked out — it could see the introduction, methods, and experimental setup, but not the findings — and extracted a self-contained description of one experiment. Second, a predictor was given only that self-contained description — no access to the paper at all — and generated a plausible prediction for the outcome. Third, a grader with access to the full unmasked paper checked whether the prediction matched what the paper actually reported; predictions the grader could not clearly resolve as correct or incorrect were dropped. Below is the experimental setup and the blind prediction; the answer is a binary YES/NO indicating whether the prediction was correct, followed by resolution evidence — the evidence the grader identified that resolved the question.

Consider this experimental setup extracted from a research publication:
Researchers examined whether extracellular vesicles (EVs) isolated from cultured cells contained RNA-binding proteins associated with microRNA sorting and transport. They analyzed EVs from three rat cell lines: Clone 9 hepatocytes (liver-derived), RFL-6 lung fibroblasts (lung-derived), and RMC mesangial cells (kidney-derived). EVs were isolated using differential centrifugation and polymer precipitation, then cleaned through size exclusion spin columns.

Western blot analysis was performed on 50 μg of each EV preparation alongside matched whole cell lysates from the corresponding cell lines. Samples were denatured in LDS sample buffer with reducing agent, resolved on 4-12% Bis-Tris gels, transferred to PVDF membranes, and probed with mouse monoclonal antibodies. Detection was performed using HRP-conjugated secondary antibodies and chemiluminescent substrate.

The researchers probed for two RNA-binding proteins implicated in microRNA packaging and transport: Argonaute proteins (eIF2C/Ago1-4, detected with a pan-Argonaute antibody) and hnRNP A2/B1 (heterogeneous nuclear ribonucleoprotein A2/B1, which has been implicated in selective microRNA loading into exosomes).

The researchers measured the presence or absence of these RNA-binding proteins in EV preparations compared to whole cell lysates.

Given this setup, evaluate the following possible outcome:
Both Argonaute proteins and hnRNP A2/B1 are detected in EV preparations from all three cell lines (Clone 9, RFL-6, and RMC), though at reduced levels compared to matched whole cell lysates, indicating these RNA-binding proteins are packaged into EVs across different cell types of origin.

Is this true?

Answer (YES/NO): NO